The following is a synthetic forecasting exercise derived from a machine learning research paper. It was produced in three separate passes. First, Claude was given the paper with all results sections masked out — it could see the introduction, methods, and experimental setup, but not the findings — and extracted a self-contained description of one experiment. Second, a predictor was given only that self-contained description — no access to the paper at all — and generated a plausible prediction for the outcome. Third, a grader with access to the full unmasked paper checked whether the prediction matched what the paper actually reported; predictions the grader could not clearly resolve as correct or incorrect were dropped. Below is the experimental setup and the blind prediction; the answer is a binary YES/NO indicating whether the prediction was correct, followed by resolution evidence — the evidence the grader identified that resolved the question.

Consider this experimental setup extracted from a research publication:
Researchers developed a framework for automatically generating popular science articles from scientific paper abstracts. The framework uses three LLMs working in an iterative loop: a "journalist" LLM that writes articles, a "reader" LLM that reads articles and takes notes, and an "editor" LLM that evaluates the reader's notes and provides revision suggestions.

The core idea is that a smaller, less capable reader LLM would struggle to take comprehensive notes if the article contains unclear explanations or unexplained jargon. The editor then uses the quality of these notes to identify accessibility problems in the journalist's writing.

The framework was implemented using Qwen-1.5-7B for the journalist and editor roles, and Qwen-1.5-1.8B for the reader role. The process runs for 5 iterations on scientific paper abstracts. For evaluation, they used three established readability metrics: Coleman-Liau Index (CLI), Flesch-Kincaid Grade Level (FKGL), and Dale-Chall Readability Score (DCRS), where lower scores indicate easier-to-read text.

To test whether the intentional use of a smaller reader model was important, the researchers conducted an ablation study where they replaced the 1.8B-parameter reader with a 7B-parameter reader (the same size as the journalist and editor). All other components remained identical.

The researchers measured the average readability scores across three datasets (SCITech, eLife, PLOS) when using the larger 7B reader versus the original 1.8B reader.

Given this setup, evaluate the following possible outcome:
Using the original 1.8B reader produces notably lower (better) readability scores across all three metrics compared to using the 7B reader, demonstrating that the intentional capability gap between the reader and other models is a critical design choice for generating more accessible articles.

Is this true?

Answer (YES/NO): NO